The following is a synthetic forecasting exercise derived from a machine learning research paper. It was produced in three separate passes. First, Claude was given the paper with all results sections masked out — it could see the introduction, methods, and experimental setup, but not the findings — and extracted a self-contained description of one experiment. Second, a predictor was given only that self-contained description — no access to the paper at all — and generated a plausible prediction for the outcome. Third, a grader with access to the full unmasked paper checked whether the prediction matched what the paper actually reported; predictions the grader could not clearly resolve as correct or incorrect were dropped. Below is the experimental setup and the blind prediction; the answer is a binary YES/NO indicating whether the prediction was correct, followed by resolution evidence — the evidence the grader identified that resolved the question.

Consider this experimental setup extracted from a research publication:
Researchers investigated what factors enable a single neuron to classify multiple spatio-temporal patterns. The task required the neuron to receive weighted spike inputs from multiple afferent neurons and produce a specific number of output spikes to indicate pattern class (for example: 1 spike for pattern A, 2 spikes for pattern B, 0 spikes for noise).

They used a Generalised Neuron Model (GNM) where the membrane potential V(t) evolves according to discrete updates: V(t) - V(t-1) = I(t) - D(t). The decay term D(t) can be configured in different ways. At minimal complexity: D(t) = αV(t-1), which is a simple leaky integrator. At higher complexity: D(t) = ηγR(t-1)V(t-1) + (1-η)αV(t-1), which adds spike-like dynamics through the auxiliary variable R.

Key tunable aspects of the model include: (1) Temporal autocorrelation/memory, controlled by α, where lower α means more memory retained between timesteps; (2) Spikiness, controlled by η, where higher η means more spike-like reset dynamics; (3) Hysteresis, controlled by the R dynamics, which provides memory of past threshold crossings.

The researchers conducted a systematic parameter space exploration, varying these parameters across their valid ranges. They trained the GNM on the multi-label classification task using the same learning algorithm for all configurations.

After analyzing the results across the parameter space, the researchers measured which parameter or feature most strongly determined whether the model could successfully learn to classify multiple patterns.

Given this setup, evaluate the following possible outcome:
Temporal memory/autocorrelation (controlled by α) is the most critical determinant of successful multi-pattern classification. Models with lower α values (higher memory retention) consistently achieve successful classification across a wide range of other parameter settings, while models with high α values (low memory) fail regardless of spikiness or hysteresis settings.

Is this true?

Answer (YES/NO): NO